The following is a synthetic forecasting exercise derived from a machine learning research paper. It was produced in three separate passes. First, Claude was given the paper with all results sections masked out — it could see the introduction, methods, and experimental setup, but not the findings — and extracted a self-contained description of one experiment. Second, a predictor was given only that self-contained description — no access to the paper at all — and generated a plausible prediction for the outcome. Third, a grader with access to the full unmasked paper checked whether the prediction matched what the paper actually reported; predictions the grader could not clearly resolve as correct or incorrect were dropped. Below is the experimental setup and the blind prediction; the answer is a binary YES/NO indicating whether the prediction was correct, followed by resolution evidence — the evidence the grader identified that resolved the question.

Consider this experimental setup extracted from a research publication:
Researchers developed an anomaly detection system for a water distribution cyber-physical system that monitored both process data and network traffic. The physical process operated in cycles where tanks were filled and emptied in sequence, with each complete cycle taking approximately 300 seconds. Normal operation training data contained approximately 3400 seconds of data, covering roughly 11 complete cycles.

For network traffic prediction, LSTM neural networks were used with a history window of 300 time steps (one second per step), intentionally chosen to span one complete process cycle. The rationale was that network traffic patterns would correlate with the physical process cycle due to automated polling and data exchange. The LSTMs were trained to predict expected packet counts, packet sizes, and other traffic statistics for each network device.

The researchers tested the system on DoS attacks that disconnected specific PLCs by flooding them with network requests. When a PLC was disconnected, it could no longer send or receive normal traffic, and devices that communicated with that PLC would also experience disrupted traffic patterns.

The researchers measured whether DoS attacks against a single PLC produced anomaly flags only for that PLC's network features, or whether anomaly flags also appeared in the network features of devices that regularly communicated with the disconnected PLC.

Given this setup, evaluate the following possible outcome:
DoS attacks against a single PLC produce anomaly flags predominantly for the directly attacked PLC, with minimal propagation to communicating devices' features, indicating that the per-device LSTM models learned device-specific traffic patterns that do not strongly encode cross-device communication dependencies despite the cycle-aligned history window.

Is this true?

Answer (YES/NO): NO